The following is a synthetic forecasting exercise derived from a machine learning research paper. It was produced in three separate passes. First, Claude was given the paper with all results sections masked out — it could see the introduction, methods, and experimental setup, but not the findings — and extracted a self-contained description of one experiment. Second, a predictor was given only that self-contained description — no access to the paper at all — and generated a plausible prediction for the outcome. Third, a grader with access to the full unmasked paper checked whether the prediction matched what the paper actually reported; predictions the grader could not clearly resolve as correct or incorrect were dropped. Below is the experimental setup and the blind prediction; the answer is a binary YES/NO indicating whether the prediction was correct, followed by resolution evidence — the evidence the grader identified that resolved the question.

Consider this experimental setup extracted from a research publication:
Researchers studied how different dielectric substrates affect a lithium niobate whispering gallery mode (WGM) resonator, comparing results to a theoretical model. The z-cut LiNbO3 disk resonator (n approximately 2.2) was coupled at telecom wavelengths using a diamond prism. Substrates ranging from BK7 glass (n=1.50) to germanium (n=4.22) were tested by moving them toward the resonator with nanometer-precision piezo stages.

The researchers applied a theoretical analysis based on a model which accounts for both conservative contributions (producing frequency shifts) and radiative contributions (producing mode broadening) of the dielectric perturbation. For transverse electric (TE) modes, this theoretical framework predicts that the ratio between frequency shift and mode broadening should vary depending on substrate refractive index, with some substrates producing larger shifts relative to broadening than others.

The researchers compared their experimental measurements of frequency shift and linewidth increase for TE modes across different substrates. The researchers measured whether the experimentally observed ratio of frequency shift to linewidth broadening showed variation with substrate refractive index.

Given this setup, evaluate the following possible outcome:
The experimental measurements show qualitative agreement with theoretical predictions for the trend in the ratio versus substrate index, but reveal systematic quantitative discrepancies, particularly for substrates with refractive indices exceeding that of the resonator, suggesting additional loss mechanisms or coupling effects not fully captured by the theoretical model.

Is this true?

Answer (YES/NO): NO